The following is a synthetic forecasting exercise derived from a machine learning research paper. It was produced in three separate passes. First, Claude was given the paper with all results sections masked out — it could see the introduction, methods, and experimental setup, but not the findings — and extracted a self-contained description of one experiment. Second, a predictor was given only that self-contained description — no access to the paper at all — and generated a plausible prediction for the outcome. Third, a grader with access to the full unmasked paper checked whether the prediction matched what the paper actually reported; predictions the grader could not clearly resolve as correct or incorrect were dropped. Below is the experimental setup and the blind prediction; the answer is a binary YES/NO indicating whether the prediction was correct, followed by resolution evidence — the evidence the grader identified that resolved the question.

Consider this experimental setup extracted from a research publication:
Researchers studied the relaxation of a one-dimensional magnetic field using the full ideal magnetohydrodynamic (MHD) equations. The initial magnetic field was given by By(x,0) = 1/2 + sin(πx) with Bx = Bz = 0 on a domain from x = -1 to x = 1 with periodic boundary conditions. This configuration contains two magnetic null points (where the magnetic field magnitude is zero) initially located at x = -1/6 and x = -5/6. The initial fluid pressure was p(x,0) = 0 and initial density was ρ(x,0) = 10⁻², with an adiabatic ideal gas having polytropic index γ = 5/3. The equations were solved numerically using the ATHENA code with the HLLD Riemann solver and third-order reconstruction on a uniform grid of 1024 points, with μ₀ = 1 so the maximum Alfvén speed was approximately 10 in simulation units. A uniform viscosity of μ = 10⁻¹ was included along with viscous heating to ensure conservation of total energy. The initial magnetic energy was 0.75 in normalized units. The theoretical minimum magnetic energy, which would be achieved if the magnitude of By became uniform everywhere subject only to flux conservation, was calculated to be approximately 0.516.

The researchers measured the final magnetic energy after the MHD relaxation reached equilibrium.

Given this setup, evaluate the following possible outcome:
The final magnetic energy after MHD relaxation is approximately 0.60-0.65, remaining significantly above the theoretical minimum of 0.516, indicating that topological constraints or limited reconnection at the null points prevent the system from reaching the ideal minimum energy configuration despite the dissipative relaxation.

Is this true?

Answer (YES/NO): NO